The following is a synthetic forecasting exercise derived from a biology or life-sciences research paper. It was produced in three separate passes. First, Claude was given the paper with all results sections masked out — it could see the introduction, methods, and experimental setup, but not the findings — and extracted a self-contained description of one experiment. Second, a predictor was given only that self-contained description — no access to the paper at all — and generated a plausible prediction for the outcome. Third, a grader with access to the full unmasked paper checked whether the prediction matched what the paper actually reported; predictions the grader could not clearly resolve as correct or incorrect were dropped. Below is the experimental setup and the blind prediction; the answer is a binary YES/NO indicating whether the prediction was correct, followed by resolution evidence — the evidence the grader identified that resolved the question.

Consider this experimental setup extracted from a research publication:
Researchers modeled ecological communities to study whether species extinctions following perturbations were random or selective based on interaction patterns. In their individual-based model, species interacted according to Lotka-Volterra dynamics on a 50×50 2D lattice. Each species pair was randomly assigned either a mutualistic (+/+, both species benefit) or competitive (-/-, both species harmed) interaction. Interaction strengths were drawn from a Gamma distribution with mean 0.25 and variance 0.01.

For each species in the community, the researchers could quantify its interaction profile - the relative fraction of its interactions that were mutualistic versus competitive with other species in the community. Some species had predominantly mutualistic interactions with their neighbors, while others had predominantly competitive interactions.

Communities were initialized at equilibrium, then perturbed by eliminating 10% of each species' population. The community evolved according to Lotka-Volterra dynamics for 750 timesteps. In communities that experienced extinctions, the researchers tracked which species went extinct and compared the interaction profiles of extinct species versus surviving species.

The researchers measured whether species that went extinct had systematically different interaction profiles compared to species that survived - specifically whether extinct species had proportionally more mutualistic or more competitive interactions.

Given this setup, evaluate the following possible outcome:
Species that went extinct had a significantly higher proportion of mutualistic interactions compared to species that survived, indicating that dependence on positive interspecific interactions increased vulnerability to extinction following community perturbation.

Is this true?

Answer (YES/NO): NO